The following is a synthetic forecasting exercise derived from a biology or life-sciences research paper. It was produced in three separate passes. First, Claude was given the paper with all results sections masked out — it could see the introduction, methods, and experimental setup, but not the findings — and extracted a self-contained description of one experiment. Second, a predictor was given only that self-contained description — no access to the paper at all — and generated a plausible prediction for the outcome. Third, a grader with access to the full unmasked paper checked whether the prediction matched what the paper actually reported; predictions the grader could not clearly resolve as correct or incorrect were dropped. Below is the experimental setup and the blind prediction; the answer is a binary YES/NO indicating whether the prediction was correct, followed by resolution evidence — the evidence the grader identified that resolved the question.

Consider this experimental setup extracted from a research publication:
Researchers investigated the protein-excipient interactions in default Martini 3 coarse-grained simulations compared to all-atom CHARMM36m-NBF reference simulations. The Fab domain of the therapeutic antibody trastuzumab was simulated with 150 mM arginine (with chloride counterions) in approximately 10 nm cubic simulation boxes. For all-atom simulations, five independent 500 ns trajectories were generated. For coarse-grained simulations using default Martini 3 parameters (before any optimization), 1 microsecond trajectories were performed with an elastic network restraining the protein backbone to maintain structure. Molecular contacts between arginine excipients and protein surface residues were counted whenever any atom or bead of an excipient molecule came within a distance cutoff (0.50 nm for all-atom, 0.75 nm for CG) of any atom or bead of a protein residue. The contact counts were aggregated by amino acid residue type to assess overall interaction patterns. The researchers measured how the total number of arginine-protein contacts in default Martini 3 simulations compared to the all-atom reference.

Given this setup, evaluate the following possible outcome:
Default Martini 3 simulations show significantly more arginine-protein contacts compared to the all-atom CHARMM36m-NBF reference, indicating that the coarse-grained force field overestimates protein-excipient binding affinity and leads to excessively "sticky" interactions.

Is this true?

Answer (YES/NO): YES